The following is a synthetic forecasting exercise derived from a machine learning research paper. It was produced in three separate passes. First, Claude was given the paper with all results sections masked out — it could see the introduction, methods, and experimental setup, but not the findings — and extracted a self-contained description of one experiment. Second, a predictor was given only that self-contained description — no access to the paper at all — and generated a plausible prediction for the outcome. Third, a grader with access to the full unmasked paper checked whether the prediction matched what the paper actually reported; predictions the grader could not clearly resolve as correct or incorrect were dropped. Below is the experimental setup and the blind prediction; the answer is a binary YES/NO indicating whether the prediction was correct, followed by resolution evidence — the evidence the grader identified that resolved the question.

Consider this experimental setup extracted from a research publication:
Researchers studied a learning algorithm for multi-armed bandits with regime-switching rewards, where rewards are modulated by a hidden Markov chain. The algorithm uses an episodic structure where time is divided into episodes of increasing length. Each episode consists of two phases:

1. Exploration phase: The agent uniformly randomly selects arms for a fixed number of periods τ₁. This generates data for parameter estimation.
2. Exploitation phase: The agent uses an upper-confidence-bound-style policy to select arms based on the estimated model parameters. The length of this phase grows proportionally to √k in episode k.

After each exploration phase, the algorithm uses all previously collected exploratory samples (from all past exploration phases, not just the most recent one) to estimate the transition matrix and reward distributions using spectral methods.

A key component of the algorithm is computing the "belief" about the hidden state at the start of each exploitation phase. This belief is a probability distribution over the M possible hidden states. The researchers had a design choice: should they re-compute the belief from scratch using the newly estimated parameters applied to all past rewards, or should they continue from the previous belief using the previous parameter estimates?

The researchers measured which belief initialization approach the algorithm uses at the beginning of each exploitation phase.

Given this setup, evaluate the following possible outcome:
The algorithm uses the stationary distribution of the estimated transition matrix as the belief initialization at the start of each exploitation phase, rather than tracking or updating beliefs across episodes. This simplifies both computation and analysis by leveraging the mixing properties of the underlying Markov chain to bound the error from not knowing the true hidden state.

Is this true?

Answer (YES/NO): NO